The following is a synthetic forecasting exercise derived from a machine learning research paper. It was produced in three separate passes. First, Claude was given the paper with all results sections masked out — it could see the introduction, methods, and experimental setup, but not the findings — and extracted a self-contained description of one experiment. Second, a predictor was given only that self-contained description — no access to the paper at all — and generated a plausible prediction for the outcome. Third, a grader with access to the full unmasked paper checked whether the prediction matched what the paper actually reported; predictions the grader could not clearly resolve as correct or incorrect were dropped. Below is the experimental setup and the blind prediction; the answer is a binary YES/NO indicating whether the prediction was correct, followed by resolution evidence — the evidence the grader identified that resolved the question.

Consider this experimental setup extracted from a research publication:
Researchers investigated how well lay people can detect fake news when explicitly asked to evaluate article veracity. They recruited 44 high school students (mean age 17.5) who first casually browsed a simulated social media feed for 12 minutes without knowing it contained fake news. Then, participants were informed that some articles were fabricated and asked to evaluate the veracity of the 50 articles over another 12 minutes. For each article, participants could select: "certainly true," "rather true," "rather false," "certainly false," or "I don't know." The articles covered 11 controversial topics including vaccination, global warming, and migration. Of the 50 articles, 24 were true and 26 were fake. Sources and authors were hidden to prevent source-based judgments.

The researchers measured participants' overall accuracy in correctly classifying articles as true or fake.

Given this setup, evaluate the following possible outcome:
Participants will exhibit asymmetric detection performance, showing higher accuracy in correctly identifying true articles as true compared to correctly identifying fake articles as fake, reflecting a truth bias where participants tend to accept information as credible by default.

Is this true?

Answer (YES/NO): YES